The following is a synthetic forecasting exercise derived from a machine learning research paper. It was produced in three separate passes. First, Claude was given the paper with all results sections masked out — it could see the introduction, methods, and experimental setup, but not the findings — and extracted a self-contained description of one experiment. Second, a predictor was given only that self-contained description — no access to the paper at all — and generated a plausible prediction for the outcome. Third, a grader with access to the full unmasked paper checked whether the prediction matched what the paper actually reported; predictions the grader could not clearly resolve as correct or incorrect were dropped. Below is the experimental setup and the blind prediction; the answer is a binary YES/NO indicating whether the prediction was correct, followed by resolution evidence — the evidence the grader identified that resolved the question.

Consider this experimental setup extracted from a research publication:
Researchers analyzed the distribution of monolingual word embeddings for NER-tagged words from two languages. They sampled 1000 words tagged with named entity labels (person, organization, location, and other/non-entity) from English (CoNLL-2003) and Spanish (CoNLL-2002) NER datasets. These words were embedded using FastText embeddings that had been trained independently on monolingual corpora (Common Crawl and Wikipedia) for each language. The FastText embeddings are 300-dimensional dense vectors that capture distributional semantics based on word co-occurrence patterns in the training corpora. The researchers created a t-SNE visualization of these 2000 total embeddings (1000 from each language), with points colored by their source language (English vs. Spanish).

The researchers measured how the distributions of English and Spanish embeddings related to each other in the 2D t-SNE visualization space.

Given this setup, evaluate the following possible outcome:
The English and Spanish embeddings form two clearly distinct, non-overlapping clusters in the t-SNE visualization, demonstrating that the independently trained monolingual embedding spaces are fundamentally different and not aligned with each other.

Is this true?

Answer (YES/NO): YES